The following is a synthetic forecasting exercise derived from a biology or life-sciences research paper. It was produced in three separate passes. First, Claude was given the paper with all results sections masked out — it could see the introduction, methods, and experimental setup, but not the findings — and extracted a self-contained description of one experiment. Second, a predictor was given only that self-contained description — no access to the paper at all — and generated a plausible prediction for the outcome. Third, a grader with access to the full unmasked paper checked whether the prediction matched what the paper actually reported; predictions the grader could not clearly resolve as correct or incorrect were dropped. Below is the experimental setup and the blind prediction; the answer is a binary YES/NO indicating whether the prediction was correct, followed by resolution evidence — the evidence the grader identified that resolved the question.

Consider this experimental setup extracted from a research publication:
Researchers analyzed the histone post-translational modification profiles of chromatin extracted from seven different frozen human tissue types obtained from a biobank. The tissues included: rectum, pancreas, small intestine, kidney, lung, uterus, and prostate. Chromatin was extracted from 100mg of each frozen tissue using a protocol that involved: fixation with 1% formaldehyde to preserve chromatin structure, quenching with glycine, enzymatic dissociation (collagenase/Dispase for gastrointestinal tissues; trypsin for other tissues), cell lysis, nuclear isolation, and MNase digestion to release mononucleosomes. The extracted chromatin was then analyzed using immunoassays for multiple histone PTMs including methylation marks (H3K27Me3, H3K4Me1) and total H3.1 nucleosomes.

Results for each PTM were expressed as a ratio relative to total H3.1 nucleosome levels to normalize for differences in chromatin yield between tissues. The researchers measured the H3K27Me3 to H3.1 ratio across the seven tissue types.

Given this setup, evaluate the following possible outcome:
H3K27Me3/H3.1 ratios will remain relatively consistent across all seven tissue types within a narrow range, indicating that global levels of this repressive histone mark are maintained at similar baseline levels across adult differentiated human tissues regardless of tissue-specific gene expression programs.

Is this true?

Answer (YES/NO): NO